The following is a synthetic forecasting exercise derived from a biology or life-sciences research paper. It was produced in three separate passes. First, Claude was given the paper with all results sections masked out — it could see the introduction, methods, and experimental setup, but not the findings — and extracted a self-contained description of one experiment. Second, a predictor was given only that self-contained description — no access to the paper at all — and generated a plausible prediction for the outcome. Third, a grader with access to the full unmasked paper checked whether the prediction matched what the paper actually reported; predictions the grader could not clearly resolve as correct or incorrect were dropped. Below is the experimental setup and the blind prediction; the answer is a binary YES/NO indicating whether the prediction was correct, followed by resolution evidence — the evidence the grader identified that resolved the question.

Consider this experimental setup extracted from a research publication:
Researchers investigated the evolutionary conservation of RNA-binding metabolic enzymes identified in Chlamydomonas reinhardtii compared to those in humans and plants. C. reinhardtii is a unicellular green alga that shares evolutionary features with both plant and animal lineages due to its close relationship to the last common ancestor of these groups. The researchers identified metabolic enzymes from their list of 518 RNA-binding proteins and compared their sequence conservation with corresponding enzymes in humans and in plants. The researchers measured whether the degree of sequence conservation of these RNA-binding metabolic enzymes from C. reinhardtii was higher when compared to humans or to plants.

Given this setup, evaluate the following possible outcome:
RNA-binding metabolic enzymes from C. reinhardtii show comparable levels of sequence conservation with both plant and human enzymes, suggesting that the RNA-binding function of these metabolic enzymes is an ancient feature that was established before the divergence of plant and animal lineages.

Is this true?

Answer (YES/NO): NO